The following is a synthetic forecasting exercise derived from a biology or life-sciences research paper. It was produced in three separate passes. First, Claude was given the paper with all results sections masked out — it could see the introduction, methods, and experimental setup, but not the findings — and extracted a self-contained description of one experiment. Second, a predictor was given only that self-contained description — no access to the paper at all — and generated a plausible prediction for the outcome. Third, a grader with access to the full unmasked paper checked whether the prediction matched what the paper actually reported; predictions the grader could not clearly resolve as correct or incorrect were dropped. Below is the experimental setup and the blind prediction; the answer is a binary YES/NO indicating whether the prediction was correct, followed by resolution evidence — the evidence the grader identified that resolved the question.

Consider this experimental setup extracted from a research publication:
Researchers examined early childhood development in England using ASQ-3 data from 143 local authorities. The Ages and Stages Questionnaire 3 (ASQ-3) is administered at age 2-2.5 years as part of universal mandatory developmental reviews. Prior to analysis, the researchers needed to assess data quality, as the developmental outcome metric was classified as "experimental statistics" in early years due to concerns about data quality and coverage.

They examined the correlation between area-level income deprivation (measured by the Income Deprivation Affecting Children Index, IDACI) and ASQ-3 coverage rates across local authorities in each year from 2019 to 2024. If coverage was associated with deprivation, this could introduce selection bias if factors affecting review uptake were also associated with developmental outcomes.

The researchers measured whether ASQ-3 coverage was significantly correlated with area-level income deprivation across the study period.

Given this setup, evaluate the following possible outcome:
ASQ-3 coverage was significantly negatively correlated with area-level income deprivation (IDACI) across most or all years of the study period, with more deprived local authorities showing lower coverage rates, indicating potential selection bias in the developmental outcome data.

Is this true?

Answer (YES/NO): NO